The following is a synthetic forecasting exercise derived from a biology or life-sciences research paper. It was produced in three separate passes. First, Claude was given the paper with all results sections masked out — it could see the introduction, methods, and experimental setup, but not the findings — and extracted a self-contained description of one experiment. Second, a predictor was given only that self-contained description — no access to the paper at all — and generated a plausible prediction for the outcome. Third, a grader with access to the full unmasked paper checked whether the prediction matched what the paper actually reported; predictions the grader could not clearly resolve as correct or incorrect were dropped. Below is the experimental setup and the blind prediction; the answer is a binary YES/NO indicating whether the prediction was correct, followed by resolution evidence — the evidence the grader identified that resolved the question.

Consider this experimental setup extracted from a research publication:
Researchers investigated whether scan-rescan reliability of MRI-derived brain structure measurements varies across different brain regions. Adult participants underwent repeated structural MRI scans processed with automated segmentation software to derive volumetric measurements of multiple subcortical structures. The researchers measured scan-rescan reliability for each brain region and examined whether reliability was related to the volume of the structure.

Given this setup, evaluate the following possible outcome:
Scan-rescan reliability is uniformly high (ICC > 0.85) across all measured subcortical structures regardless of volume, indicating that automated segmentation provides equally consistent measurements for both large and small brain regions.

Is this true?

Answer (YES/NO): NO